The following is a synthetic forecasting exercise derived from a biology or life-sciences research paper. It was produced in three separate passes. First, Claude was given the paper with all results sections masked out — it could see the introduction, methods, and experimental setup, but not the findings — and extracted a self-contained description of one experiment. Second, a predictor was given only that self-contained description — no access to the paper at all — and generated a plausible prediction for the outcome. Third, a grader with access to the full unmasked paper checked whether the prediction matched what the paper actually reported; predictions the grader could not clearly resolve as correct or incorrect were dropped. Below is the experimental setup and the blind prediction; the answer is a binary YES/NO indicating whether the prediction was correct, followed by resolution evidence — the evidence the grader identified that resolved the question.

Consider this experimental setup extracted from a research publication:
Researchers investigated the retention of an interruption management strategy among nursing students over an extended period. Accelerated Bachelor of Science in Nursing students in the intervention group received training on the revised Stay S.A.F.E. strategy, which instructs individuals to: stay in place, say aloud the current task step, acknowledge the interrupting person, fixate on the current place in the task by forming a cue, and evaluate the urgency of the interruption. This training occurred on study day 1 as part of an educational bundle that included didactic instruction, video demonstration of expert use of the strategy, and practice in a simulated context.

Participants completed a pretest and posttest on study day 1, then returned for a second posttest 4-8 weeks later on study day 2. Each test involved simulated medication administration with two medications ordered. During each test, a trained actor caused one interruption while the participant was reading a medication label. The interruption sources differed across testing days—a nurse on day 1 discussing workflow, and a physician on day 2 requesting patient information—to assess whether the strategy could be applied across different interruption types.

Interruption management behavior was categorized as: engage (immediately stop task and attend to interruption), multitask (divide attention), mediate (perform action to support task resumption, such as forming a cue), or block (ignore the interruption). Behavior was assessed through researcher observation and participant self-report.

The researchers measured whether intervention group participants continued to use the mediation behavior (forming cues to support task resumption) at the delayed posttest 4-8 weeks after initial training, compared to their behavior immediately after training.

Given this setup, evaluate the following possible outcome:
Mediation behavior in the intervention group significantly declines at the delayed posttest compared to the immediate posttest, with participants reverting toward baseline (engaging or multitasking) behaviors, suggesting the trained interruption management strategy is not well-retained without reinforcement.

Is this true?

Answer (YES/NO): NO